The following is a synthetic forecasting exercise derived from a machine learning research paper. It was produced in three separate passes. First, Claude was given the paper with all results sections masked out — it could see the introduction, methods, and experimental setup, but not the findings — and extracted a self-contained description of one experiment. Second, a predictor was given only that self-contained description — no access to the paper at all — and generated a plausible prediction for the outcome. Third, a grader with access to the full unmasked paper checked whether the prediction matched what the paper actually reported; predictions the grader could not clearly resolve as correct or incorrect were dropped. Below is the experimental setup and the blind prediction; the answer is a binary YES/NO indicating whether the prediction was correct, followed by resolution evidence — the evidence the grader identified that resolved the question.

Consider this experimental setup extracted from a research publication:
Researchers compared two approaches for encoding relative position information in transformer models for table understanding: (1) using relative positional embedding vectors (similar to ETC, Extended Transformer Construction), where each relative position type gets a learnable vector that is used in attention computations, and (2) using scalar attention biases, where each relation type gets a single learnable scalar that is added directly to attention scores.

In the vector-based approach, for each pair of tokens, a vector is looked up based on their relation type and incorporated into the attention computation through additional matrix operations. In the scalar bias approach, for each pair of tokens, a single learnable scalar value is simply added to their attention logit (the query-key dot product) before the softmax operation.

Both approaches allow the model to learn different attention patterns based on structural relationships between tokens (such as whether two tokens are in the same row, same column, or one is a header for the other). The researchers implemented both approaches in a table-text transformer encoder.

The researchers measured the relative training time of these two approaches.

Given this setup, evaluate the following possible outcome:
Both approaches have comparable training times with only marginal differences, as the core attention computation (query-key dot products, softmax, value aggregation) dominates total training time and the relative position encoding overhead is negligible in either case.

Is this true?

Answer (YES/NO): NO